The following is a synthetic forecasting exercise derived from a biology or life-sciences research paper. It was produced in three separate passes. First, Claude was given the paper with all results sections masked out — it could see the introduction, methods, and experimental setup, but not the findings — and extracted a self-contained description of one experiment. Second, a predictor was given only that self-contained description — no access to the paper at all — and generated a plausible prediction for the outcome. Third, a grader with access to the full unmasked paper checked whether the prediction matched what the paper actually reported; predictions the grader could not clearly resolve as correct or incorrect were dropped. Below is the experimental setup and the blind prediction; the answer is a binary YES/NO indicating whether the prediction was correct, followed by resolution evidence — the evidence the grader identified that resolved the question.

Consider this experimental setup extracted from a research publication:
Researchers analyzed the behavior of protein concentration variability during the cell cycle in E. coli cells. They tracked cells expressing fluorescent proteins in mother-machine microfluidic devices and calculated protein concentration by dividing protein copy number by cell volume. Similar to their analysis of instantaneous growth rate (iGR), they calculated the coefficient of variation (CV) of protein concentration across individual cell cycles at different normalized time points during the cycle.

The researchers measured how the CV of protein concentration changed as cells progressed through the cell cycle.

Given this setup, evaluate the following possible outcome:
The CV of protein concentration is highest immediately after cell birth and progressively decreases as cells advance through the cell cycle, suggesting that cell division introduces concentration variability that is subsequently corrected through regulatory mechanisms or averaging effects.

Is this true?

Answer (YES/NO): YES